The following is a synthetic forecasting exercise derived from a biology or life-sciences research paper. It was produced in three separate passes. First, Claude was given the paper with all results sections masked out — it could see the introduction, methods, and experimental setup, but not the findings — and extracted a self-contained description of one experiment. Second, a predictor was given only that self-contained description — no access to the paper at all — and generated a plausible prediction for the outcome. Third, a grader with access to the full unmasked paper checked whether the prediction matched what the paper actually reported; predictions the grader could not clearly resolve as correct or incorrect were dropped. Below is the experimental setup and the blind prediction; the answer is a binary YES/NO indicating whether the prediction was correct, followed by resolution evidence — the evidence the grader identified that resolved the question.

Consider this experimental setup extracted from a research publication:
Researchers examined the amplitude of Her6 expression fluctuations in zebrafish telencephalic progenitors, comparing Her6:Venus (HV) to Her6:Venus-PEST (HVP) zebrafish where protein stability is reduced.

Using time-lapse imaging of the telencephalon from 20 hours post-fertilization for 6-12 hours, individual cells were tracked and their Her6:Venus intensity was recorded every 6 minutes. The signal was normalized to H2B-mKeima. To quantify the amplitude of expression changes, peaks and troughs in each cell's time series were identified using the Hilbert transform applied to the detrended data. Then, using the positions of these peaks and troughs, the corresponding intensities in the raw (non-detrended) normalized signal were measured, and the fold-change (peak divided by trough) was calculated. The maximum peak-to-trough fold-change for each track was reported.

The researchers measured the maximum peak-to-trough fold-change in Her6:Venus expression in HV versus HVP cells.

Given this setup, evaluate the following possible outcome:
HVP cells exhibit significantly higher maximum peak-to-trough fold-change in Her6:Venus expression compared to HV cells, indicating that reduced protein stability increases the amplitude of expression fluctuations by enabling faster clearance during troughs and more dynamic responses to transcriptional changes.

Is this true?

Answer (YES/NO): YES